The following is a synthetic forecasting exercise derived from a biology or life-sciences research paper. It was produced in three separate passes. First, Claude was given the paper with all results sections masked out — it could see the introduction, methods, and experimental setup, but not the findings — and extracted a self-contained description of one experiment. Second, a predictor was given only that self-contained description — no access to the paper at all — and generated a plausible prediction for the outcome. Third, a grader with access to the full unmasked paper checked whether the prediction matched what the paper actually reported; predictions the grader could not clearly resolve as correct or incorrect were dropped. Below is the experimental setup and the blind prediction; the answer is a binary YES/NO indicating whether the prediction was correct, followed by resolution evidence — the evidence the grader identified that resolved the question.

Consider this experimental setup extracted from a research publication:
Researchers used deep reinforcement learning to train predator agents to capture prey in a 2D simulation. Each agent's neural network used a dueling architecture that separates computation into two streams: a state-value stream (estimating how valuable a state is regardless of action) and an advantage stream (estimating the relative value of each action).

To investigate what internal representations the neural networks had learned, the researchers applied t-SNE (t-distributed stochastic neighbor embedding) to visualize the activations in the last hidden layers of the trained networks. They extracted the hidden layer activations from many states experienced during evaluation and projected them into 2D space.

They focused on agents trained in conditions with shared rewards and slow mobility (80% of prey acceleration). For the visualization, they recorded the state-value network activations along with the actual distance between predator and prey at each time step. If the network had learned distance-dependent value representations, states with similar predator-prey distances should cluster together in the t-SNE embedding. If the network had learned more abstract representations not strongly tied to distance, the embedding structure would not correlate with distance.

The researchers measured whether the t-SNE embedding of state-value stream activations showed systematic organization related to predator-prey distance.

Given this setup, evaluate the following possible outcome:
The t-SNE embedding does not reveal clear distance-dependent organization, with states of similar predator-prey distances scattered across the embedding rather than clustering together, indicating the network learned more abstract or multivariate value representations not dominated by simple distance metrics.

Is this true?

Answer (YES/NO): NO